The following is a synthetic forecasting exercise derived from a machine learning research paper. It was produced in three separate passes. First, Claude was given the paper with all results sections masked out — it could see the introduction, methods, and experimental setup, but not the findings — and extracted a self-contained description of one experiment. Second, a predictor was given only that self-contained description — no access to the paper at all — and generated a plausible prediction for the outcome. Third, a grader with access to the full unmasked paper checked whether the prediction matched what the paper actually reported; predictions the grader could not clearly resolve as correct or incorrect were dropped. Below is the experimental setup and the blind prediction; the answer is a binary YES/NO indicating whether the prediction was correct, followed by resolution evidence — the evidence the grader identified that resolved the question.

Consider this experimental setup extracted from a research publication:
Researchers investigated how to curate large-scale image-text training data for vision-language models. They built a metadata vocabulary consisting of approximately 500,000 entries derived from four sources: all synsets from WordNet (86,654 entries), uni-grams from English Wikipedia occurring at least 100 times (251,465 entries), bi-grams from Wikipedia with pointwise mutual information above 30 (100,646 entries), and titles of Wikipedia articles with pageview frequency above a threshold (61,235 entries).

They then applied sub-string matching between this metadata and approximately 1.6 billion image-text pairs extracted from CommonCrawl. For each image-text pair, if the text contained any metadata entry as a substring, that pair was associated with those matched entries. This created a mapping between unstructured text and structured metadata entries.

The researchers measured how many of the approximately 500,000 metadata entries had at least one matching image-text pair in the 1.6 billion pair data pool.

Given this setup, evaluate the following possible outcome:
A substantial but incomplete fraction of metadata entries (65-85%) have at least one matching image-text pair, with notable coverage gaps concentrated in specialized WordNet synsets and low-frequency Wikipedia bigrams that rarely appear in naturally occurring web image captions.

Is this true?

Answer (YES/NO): YES